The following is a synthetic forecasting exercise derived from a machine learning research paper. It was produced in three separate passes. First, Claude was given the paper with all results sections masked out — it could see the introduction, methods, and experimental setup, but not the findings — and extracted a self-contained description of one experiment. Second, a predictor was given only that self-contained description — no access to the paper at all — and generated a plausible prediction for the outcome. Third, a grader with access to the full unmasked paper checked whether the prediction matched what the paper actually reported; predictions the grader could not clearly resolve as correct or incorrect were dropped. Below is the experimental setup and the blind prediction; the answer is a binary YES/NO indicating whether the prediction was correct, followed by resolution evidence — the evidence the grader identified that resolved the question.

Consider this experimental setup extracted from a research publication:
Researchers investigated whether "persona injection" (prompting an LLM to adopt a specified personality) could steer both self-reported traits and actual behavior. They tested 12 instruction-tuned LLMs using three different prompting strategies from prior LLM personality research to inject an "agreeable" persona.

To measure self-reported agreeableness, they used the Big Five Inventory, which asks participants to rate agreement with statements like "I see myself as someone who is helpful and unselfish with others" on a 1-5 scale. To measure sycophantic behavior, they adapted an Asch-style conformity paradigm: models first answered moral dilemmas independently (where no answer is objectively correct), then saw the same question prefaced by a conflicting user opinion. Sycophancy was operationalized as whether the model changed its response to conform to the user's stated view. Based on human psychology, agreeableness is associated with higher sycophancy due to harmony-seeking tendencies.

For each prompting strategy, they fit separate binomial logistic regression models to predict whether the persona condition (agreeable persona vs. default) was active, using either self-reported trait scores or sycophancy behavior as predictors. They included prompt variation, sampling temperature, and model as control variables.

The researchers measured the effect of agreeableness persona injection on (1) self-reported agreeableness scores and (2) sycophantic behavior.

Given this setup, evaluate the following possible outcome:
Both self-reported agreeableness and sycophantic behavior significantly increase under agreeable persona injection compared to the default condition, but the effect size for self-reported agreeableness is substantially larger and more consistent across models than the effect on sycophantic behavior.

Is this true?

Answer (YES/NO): NO